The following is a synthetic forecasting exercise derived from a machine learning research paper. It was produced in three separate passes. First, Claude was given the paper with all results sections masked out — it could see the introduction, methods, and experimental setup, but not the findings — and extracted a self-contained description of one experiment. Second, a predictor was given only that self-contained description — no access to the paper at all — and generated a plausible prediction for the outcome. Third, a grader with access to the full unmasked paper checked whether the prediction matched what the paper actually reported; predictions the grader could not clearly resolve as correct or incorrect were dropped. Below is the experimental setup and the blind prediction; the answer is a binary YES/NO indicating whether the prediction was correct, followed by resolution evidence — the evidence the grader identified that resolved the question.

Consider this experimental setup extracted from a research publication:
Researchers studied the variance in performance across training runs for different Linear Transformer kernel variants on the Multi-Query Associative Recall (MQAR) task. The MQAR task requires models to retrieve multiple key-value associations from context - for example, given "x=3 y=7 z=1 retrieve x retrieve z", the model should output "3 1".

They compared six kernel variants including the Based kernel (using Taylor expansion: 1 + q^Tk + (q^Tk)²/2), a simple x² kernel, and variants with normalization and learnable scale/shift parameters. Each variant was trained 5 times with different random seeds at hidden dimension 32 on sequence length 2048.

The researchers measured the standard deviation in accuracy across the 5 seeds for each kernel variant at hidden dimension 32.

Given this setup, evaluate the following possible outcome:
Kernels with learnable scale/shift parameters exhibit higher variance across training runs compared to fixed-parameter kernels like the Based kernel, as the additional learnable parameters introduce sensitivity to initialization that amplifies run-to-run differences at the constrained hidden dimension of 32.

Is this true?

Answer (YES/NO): NO